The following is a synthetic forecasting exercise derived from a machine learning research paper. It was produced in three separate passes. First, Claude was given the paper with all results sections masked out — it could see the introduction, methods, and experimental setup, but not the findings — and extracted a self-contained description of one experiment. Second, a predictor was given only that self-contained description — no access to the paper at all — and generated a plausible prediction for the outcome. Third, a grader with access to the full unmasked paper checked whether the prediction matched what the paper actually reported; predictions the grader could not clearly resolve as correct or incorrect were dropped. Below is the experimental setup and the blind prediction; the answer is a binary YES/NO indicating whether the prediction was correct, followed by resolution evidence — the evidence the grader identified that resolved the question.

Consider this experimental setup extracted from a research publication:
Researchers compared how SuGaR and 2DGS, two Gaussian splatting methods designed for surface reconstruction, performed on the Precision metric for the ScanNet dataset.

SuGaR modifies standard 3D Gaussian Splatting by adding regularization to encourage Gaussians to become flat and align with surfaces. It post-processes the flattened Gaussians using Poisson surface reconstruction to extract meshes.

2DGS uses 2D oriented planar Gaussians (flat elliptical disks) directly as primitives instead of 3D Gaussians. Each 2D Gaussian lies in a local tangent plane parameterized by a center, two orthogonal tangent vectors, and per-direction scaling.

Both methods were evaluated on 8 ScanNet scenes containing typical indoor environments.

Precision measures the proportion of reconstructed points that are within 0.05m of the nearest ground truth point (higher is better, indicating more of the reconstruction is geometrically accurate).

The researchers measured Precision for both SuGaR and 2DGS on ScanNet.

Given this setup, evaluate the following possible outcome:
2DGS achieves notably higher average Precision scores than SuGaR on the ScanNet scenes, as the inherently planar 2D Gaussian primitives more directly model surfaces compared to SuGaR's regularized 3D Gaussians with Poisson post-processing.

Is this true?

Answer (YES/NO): NO